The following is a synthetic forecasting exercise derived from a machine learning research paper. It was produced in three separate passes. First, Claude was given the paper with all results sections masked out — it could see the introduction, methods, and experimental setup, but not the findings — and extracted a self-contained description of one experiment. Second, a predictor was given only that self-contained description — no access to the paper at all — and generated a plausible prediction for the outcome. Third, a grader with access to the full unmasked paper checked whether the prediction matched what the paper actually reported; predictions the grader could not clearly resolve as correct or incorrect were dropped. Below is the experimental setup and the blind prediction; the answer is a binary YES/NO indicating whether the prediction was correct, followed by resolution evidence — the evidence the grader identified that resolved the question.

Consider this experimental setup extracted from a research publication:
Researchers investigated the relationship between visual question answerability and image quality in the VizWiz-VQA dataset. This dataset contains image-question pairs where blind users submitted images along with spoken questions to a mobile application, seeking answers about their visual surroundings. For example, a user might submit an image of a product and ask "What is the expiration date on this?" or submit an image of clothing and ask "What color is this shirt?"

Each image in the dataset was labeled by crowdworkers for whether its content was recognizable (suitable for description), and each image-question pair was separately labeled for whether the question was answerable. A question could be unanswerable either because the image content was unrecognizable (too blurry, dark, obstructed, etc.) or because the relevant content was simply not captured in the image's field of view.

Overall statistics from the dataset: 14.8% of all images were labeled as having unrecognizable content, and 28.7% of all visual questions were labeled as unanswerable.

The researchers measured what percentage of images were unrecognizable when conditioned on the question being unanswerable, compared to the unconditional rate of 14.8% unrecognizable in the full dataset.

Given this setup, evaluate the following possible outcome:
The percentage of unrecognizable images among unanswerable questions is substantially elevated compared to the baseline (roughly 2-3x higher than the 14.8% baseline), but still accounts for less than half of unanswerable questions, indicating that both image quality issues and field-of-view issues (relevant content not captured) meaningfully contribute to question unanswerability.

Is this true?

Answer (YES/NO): YES